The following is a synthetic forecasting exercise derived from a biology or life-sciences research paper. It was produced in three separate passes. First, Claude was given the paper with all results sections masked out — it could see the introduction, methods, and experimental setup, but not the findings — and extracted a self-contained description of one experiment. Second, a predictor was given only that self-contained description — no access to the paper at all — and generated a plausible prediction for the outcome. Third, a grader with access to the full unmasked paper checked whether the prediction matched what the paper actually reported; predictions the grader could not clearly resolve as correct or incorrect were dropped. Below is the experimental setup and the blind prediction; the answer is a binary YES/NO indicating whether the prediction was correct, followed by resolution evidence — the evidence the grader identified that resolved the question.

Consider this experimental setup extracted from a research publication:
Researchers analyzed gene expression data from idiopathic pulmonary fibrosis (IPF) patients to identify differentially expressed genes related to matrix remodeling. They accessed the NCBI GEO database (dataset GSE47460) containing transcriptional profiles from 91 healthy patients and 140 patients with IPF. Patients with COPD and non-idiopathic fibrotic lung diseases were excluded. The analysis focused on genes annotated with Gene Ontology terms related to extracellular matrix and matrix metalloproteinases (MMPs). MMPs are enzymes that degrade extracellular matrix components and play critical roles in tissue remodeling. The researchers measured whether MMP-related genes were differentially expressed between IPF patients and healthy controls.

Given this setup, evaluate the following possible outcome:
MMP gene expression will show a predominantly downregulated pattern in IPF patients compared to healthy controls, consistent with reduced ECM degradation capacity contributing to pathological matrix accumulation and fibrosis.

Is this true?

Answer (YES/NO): NO